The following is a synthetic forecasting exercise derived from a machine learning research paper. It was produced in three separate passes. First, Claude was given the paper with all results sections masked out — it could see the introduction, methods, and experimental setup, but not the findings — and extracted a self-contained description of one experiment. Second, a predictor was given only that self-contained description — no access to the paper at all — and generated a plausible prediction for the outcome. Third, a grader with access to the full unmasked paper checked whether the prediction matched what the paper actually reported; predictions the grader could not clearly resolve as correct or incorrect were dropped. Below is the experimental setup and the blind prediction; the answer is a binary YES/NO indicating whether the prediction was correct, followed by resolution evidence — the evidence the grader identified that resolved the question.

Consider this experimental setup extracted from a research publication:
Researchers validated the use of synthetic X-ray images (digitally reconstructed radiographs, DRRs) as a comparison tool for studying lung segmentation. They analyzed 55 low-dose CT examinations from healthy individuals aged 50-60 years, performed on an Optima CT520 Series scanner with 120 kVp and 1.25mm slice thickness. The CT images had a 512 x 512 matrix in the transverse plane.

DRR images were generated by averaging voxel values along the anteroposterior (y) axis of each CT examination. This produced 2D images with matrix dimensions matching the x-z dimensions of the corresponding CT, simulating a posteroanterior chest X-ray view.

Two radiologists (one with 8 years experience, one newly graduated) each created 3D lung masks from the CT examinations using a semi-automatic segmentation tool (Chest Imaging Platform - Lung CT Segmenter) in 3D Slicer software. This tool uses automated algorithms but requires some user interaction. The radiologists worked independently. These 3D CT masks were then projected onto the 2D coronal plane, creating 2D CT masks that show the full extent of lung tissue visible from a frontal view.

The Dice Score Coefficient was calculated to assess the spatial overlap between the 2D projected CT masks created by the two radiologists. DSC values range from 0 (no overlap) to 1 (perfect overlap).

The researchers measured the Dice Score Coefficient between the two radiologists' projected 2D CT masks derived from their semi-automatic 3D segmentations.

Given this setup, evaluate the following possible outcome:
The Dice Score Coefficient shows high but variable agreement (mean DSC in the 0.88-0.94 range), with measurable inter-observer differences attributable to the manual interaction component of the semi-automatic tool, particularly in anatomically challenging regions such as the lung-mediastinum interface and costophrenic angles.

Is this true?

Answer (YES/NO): NO